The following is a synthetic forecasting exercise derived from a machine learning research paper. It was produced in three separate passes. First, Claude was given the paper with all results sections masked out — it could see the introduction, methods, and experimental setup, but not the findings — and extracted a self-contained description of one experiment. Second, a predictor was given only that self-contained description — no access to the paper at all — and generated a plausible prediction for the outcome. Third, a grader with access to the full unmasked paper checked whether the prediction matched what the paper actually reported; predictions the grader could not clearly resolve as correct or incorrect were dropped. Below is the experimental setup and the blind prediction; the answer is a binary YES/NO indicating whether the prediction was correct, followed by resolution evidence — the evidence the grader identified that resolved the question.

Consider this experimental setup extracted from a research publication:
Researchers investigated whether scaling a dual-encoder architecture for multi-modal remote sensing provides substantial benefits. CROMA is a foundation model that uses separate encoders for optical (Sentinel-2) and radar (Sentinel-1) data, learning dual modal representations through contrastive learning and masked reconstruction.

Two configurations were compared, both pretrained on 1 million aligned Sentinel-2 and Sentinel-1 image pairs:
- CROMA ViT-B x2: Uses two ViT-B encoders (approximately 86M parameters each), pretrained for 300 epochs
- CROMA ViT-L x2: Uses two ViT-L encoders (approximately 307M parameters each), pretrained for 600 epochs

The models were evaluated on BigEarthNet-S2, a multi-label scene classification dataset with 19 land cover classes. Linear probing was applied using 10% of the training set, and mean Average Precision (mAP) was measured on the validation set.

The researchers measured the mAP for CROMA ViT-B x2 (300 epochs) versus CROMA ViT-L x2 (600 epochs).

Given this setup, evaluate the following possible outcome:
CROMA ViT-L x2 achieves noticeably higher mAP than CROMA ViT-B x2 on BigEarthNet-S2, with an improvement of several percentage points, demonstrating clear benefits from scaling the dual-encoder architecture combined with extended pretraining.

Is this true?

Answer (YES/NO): NO